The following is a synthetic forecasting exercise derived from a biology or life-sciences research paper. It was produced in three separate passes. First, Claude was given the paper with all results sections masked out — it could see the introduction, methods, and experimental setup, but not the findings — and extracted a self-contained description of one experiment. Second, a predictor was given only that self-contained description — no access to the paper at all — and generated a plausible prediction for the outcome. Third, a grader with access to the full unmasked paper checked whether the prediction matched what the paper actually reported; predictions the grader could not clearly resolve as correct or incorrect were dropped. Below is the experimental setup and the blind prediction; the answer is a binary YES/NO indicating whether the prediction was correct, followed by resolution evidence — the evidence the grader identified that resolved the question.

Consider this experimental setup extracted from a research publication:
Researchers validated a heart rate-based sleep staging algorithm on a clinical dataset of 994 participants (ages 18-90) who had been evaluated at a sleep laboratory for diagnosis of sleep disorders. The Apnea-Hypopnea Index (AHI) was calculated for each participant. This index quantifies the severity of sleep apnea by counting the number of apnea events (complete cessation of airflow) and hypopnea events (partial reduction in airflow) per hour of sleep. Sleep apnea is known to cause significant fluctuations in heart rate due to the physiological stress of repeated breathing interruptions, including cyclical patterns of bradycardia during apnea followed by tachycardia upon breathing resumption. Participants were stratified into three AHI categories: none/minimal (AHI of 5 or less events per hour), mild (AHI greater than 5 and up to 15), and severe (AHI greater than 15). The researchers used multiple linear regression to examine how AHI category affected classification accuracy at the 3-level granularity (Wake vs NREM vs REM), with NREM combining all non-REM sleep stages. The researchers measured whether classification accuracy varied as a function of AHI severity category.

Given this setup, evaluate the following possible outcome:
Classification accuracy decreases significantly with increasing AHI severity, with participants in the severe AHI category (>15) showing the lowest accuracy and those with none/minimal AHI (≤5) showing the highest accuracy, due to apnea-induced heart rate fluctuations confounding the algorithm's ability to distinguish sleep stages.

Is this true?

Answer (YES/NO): NO